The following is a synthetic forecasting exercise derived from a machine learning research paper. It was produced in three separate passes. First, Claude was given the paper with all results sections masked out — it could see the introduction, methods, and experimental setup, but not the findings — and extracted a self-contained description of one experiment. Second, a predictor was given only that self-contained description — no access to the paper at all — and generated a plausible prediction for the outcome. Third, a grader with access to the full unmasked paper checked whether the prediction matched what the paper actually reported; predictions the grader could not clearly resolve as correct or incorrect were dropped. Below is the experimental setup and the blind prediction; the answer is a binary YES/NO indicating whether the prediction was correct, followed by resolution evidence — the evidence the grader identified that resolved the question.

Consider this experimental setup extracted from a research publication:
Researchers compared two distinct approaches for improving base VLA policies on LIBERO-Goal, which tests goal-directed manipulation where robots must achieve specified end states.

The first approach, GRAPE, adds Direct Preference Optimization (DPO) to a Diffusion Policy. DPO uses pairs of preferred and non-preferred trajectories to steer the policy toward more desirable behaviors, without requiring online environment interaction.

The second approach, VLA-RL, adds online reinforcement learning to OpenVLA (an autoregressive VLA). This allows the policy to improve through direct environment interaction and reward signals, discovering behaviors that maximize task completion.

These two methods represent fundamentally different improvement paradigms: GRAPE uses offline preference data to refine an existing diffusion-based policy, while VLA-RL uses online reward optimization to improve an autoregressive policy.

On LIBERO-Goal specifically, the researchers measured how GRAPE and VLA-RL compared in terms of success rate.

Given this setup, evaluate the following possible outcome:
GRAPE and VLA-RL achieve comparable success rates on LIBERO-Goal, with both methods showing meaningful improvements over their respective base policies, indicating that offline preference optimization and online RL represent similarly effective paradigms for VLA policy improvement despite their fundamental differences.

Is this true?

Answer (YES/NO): YES